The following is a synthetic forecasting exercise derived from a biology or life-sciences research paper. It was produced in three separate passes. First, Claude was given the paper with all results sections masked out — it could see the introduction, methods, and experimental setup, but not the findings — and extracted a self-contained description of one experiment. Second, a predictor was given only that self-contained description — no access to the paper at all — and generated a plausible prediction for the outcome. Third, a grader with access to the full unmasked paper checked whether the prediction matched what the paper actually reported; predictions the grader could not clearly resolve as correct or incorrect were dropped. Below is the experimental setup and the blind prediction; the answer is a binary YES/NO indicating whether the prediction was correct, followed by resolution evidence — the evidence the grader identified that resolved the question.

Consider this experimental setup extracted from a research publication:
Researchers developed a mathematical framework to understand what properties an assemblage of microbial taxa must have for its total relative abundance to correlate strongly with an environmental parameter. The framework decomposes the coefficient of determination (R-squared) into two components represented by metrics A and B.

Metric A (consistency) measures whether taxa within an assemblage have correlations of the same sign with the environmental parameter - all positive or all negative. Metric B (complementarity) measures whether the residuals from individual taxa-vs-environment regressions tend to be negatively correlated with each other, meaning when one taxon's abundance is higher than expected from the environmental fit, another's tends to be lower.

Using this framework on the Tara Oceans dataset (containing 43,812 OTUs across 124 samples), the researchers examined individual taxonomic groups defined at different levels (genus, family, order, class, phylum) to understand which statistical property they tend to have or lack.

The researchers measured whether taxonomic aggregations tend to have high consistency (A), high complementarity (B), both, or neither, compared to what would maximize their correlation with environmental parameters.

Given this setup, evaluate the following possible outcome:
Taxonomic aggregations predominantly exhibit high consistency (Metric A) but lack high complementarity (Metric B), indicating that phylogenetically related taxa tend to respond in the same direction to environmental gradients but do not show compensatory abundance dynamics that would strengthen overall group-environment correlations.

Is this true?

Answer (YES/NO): YES